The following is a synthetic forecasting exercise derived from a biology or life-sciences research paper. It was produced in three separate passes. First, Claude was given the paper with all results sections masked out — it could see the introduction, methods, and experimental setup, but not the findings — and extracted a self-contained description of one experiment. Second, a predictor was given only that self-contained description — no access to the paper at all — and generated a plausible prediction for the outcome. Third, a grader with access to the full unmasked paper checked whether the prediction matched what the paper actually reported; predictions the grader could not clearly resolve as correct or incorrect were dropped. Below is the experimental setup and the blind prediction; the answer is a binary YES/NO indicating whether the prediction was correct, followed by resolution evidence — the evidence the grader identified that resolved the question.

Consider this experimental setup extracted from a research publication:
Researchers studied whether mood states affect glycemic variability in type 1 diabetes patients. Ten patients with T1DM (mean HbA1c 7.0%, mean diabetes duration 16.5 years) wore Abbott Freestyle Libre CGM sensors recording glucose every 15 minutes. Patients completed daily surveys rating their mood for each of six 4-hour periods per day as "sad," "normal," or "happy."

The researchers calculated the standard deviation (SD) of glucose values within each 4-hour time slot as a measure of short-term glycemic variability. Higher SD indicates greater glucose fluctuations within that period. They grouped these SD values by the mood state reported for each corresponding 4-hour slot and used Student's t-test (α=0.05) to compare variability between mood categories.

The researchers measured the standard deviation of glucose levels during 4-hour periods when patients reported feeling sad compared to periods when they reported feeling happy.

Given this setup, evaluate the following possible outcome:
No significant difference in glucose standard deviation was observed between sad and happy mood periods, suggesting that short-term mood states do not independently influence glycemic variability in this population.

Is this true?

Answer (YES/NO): NO